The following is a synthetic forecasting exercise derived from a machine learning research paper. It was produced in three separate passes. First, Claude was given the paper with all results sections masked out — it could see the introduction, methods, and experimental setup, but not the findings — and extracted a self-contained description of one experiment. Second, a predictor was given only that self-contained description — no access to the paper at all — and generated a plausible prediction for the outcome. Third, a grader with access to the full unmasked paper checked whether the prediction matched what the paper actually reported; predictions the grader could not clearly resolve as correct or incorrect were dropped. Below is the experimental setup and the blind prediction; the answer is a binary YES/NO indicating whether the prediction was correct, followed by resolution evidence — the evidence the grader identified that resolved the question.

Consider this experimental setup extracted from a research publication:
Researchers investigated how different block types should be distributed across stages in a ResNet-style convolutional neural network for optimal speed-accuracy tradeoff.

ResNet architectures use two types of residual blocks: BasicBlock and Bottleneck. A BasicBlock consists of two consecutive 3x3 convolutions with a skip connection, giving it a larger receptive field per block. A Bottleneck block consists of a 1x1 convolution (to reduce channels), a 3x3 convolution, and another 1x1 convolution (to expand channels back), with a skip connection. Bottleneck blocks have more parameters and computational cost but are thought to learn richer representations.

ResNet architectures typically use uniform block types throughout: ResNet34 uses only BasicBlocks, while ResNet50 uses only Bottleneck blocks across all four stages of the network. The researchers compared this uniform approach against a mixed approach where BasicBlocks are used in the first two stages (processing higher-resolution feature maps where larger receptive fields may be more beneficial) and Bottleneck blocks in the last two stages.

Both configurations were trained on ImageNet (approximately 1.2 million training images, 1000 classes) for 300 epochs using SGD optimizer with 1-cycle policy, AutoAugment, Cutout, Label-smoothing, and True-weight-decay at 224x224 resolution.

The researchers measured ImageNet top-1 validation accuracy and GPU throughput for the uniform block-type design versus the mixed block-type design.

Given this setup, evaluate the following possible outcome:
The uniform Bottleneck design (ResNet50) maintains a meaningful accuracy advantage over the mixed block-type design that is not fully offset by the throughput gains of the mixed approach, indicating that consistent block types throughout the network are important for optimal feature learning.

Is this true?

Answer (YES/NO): NO